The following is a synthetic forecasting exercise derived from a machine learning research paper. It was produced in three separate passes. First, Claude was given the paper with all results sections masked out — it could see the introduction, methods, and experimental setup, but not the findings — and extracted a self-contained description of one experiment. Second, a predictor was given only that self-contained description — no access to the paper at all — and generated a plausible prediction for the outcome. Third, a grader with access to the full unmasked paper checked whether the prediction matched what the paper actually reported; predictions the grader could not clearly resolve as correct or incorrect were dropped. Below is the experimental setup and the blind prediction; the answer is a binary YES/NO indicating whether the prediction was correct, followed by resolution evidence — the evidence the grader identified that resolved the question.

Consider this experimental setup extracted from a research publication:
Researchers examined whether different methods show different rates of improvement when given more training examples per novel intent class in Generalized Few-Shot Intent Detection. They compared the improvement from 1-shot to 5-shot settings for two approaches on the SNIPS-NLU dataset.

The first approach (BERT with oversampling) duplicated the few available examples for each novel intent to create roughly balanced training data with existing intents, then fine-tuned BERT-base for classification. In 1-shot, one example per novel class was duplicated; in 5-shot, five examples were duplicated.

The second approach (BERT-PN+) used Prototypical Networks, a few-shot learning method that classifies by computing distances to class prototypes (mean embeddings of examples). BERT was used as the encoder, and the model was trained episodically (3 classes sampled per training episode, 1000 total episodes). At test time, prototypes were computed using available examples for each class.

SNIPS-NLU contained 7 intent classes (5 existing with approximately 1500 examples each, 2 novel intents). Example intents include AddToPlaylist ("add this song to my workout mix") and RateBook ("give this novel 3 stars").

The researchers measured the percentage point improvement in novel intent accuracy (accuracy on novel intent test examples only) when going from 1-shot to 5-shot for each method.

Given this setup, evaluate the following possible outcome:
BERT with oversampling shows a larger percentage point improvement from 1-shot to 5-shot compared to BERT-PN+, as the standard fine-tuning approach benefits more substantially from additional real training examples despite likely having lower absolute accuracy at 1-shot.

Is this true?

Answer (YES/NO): YES